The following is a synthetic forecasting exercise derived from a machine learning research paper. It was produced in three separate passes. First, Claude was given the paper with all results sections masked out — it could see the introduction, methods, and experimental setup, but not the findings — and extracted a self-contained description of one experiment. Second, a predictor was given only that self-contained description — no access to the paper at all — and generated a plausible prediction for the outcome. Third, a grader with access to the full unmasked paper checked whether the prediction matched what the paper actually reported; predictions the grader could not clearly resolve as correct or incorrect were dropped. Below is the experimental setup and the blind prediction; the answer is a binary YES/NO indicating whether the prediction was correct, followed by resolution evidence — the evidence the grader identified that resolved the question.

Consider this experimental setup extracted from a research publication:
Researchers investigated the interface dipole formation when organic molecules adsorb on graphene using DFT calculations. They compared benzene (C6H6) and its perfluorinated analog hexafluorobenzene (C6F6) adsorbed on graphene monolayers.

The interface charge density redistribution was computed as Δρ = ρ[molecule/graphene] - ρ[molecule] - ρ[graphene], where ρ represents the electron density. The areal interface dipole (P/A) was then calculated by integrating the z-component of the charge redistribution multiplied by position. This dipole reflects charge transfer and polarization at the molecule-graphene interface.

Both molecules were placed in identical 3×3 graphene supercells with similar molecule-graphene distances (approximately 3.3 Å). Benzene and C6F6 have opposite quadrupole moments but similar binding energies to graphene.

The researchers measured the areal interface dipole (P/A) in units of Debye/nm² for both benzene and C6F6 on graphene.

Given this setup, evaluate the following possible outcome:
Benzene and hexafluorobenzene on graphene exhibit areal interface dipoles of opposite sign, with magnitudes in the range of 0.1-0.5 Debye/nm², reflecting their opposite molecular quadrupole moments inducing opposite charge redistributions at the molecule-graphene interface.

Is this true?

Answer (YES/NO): NO